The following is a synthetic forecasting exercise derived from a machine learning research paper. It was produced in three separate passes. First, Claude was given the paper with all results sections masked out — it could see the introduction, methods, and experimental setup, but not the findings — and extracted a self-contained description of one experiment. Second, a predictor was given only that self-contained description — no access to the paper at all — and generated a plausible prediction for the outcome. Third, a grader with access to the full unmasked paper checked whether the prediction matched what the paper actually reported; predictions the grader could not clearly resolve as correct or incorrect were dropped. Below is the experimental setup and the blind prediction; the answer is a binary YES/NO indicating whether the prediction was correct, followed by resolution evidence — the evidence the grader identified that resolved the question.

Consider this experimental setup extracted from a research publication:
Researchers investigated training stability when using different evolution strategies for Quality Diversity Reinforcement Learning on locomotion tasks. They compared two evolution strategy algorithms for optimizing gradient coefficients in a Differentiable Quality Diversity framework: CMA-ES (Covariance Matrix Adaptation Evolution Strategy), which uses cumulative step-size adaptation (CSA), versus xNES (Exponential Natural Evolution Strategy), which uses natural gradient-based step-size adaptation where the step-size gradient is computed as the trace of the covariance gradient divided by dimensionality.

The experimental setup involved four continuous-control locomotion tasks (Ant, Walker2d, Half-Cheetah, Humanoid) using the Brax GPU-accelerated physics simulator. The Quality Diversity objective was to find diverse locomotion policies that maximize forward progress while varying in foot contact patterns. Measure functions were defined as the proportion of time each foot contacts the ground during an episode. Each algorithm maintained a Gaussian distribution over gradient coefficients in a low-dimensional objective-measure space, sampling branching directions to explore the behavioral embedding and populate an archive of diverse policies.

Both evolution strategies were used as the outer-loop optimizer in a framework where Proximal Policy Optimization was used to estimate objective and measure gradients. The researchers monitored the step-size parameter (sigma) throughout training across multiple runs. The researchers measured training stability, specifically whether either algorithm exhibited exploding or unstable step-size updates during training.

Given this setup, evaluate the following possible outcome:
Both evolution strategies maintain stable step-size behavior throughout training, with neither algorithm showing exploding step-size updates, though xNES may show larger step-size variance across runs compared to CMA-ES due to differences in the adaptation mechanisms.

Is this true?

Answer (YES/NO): NO